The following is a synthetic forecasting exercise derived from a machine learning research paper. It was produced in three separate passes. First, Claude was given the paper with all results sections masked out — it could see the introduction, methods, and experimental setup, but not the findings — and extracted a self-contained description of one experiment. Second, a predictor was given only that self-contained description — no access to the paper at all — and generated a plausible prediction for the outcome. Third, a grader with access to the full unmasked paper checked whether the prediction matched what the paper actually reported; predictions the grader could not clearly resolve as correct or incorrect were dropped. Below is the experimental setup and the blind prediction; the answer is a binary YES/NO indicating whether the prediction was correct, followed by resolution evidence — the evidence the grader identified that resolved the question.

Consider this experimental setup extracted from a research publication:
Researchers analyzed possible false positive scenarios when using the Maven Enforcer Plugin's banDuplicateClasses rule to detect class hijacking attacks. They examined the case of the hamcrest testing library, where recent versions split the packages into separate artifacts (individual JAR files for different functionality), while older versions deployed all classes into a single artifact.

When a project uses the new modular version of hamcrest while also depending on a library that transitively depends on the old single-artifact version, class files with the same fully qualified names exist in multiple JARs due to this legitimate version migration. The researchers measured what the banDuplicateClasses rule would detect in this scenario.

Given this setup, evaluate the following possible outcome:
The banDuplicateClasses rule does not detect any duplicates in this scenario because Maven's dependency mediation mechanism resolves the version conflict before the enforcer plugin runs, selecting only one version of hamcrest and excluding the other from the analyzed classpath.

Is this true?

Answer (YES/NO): NO